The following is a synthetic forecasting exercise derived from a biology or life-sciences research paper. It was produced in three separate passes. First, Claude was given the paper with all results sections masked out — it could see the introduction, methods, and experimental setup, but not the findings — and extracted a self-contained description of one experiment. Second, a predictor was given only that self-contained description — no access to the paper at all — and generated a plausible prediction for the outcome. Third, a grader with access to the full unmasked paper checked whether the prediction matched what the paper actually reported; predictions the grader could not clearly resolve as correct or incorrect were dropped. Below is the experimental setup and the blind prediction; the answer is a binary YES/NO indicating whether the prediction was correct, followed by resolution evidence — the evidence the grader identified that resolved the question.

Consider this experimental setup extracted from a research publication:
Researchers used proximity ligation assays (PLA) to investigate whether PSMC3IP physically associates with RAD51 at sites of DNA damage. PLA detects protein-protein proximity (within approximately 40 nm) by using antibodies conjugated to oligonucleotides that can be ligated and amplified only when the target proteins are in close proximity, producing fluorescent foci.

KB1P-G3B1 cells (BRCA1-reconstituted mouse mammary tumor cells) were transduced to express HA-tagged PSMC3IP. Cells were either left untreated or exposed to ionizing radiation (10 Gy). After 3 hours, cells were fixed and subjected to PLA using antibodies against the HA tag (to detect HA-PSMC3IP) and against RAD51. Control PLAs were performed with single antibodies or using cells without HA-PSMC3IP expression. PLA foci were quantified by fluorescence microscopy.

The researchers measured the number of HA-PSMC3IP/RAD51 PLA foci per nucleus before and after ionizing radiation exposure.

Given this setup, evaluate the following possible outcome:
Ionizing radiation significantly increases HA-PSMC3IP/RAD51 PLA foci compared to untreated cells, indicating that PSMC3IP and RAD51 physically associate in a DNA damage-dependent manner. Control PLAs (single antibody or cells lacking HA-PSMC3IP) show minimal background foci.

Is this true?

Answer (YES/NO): NO